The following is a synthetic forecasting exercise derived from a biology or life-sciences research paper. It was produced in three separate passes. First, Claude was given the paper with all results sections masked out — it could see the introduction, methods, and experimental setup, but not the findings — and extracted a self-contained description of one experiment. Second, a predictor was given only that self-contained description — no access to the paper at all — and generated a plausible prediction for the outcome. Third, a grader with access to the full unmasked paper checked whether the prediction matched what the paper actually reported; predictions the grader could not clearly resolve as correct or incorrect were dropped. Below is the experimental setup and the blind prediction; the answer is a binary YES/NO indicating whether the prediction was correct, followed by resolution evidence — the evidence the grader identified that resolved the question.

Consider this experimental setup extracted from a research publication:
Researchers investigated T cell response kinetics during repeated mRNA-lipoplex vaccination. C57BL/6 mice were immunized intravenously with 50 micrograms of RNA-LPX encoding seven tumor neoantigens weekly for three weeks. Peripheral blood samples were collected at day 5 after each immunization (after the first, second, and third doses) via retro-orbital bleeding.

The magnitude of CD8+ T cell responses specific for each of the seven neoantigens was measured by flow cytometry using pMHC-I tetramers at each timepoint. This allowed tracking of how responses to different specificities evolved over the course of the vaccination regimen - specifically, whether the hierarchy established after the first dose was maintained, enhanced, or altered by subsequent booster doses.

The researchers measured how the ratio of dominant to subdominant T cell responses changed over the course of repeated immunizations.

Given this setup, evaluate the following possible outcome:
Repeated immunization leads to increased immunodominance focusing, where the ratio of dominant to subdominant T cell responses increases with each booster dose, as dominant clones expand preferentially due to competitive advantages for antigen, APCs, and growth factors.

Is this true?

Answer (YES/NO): NO